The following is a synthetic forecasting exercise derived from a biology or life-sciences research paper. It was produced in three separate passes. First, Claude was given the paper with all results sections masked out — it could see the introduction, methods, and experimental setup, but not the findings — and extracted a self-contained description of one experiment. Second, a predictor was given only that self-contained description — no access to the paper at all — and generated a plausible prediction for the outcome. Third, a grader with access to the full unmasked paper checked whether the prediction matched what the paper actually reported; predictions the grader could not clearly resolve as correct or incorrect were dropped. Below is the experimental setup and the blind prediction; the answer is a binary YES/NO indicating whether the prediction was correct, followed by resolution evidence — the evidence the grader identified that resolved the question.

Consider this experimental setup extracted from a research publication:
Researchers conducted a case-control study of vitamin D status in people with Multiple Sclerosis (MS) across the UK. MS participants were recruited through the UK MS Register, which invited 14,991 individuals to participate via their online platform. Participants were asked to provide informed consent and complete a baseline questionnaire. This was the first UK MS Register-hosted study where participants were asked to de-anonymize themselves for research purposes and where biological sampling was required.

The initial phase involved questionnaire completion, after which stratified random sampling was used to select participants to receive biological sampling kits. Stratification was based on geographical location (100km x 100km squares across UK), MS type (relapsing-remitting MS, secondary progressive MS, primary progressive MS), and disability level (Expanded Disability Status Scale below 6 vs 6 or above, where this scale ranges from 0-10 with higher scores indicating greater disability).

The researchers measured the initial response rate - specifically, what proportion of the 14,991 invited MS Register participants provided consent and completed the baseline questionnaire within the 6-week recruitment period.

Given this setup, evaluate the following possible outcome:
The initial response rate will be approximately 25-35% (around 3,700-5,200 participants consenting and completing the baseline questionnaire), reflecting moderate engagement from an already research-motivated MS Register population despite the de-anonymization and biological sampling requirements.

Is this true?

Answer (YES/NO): NO